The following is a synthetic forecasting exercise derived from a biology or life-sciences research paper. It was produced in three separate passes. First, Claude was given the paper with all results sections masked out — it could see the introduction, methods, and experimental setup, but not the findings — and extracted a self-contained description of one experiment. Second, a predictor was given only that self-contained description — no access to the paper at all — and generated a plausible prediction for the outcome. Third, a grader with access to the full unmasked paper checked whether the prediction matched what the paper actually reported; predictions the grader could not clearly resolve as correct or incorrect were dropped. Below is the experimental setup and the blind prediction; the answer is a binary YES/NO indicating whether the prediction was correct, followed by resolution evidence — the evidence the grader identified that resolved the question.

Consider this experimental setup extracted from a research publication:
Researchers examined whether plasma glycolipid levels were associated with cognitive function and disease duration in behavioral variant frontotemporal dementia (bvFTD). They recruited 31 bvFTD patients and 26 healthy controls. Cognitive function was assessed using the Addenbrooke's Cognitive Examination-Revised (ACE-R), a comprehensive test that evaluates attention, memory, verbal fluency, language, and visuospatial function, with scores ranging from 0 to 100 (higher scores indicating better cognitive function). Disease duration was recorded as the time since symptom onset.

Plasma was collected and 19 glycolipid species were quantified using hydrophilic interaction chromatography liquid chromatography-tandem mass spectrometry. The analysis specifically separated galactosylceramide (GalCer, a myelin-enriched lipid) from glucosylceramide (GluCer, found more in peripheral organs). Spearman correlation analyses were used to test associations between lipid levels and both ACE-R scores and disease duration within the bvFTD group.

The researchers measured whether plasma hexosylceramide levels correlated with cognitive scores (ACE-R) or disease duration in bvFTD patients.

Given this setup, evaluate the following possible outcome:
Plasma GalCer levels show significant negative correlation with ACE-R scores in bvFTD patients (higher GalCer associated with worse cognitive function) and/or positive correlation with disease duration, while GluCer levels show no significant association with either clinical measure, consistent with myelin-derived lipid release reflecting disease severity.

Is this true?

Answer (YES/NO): NO